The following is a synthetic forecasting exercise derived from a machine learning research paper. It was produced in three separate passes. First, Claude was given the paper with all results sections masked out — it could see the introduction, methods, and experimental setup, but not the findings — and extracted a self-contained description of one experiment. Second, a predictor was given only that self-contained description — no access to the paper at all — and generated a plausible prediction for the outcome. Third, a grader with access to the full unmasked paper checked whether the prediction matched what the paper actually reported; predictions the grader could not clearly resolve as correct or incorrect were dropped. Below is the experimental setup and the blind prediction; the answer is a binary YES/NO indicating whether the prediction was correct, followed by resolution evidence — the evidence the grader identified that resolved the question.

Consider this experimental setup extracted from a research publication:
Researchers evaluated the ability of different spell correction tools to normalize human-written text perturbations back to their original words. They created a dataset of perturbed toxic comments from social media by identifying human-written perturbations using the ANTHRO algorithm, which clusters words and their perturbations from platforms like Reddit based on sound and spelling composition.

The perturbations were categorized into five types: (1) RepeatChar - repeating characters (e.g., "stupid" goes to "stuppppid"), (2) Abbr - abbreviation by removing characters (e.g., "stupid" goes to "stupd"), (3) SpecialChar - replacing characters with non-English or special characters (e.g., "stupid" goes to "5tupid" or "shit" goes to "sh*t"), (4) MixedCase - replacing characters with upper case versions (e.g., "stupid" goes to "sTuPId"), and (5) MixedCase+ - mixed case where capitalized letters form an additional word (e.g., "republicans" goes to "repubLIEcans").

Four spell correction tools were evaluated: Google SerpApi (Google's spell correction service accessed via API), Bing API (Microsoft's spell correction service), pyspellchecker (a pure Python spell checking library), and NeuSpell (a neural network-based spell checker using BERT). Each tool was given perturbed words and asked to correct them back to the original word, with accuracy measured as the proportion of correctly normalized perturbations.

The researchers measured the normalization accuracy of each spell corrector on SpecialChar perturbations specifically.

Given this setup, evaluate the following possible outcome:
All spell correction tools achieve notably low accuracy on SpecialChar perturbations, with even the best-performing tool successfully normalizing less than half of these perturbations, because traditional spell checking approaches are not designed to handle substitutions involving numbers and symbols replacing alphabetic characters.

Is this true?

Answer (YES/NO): NO